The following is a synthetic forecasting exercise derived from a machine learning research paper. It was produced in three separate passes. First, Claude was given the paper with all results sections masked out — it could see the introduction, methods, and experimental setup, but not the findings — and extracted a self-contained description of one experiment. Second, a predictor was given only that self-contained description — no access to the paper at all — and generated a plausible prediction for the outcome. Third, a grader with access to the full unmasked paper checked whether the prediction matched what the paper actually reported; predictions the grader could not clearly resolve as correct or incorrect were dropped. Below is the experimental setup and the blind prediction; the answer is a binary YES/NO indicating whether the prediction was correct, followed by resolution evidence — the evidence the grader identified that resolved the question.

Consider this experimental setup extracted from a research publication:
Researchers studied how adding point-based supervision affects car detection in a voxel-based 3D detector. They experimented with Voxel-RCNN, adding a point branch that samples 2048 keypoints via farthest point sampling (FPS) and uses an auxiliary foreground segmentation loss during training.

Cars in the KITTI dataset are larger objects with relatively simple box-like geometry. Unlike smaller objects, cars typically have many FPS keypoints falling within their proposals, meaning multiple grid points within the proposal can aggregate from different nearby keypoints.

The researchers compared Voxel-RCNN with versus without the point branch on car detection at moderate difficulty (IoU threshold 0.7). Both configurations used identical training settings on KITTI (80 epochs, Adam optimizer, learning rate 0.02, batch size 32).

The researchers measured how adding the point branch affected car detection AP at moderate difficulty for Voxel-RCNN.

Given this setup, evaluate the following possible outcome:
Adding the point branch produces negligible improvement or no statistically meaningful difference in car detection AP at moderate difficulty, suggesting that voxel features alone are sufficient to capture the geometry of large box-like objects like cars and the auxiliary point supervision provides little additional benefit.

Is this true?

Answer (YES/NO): NO